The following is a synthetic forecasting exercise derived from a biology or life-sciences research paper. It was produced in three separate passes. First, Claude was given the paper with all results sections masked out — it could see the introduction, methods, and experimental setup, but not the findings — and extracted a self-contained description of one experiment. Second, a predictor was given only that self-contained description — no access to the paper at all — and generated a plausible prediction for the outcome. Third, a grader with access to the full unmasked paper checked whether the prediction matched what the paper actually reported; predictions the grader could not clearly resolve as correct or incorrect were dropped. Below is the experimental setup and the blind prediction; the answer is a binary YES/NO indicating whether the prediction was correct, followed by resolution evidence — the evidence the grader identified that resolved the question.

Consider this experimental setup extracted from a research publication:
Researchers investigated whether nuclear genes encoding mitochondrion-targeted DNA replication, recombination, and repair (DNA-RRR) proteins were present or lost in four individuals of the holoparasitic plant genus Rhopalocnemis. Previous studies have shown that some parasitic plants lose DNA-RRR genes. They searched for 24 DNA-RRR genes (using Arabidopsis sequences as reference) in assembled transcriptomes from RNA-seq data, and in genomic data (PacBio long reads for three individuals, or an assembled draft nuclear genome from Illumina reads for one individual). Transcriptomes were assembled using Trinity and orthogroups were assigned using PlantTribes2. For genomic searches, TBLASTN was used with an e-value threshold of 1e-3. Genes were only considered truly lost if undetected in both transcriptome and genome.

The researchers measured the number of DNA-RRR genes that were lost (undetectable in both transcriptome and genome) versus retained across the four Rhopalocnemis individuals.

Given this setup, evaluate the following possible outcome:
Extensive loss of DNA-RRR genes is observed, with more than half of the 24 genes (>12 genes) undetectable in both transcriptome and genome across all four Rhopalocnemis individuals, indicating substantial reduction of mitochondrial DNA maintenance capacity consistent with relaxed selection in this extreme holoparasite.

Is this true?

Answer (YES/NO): NO